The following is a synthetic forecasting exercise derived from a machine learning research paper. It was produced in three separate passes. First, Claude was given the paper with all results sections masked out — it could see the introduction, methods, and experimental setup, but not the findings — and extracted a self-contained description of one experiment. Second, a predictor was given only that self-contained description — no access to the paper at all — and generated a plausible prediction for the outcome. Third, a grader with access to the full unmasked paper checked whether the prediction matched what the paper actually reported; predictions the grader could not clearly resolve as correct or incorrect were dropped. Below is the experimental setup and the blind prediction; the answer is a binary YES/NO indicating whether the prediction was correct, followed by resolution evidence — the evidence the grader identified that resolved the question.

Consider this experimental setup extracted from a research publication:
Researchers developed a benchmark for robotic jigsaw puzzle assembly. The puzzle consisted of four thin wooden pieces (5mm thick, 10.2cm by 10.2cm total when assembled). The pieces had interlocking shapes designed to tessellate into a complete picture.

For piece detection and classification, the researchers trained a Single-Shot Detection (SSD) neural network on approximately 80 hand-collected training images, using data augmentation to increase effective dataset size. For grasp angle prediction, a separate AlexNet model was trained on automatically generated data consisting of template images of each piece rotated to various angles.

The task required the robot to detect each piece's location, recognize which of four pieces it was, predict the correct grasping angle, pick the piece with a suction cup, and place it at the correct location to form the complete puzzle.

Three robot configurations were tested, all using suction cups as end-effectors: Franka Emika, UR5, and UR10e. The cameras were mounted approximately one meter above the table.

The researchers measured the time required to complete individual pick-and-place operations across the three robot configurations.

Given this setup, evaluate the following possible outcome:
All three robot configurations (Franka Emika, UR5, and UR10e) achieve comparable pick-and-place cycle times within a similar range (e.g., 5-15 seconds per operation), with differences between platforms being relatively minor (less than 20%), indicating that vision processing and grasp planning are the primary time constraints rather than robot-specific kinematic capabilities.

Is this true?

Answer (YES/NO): NO